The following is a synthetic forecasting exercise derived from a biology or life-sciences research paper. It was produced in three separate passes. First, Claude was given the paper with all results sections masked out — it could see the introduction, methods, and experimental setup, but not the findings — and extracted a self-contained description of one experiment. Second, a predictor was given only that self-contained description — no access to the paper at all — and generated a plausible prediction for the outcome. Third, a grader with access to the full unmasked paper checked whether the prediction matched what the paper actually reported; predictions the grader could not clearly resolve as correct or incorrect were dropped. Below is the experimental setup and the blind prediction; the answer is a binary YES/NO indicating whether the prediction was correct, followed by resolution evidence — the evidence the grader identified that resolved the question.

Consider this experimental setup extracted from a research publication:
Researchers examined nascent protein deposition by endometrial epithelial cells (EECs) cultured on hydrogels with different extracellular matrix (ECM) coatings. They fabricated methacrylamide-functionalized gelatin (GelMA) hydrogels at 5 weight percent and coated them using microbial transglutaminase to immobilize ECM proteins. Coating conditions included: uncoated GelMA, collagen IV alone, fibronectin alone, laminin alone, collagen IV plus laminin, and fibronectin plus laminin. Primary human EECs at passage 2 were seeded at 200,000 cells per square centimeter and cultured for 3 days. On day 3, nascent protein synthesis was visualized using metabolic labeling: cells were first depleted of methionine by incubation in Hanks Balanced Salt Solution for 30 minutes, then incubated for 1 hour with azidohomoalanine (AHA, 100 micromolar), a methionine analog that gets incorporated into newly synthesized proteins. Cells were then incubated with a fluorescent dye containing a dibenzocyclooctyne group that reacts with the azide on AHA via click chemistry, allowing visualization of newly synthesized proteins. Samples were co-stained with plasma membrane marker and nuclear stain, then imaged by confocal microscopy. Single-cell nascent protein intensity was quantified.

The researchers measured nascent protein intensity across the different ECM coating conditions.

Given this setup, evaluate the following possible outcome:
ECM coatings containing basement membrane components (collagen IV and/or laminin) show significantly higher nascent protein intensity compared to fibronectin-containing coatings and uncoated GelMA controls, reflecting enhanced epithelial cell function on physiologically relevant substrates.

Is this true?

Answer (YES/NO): NO